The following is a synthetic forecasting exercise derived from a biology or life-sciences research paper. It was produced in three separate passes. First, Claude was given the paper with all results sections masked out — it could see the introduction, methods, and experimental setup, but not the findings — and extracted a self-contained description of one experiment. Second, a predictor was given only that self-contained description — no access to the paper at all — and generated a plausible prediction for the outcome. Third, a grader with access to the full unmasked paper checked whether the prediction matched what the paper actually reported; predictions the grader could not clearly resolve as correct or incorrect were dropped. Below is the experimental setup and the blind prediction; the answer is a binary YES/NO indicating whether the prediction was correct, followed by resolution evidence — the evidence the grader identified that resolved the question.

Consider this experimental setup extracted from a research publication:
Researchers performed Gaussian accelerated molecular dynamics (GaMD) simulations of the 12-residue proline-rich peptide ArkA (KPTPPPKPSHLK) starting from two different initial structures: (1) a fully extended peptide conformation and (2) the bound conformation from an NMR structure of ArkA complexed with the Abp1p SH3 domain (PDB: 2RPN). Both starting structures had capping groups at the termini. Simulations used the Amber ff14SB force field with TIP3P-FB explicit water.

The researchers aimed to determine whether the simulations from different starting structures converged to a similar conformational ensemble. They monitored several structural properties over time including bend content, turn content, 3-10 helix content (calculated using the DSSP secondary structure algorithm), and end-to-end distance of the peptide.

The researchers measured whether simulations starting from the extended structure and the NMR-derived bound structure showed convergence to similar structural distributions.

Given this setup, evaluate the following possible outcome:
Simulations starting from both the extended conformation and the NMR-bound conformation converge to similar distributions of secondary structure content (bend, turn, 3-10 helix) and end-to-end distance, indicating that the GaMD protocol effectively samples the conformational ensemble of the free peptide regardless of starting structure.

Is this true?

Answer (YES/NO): NO